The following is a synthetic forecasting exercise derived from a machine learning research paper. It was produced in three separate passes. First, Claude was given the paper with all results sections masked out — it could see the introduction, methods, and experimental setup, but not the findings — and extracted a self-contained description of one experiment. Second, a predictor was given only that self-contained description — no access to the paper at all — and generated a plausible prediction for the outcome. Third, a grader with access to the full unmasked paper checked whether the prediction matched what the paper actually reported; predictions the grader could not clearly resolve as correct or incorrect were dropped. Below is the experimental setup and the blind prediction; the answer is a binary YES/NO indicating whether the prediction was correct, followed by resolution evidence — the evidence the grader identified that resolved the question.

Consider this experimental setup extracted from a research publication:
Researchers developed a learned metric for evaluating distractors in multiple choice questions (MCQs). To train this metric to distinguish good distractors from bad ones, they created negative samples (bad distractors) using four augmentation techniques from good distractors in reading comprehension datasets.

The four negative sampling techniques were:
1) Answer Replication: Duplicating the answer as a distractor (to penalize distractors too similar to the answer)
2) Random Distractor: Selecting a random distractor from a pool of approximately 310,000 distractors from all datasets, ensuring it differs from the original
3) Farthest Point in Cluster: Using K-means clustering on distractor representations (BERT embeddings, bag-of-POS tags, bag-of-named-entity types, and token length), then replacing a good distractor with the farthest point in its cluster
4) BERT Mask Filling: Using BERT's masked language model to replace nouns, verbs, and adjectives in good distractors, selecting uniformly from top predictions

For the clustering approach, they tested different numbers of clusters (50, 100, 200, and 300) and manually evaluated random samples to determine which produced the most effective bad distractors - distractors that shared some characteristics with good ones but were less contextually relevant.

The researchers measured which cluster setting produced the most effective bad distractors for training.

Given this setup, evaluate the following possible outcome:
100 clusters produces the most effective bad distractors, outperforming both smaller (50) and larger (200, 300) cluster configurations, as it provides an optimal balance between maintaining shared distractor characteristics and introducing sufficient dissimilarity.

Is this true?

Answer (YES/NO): NO